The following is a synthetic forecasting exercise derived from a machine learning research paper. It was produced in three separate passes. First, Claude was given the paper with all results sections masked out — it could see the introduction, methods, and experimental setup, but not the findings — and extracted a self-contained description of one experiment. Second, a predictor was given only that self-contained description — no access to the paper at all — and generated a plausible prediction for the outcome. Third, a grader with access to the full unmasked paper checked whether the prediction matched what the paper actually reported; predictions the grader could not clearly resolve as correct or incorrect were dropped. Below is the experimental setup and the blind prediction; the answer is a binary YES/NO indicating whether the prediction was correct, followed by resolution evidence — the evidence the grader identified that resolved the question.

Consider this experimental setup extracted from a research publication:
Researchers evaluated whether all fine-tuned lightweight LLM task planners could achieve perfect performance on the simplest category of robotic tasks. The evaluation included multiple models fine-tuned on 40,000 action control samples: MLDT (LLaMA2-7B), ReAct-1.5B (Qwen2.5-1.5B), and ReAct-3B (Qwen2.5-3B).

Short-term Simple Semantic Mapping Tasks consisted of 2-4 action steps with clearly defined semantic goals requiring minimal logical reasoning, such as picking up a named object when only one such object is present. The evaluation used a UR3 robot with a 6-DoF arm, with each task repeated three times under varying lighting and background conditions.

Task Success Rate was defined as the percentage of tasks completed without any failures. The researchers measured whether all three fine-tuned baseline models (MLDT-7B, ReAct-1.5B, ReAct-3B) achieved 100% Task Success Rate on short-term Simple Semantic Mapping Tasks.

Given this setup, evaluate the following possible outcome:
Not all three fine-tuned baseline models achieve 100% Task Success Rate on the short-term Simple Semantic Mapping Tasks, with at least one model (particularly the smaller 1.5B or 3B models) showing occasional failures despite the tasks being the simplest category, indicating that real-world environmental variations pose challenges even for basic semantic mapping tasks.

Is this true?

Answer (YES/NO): NO